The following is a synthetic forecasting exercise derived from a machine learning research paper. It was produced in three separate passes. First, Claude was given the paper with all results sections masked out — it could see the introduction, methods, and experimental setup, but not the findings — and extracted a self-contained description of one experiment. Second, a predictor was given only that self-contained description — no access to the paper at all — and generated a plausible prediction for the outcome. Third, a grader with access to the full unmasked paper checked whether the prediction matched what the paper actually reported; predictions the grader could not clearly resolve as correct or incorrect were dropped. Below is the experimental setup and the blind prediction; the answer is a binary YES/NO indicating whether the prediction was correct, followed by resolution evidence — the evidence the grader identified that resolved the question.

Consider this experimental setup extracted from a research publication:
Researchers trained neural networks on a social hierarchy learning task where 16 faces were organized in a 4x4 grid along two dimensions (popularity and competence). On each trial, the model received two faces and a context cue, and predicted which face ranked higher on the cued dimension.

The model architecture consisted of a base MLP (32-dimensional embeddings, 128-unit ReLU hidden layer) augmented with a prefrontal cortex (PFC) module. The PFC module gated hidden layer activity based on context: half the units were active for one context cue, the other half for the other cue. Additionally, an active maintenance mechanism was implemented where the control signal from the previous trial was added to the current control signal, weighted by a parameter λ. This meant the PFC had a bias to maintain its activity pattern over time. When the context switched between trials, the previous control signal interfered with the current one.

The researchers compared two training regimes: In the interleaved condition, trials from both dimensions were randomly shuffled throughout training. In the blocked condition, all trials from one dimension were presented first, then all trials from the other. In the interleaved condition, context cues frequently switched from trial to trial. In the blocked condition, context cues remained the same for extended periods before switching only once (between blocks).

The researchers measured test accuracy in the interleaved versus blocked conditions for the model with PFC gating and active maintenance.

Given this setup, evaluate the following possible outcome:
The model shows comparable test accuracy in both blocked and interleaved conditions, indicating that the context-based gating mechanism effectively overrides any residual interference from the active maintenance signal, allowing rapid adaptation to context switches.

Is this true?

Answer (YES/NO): NO